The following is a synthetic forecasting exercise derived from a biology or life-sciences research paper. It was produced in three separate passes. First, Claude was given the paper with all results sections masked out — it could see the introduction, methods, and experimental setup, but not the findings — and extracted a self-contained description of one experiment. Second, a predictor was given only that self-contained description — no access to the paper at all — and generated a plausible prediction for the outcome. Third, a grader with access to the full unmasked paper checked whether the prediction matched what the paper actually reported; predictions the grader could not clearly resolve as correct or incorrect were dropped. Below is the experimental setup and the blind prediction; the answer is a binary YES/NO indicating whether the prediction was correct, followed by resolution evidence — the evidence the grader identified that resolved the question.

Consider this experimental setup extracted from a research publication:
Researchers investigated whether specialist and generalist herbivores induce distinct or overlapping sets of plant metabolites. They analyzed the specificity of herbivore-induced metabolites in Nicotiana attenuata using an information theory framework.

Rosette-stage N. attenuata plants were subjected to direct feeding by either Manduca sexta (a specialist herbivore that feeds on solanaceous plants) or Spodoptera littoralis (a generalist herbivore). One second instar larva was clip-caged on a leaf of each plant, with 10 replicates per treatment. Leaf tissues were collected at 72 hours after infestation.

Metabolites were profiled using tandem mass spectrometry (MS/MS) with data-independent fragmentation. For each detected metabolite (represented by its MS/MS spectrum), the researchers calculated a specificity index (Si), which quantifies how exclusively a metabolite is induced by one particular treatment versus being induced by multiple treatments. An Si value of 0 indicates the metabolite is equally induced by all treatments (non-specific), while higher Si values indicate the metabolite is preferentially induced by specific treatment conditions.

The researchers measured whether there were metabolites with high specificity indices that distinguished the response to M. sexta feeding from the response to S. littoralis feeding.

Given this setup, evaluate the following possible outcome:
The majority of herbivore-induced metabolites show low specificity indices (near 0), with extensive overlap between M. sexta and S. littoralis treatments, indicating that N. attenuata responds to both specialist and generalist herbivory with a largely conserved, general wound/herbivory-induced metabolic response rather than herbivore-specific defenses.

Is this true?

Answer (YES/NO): YES